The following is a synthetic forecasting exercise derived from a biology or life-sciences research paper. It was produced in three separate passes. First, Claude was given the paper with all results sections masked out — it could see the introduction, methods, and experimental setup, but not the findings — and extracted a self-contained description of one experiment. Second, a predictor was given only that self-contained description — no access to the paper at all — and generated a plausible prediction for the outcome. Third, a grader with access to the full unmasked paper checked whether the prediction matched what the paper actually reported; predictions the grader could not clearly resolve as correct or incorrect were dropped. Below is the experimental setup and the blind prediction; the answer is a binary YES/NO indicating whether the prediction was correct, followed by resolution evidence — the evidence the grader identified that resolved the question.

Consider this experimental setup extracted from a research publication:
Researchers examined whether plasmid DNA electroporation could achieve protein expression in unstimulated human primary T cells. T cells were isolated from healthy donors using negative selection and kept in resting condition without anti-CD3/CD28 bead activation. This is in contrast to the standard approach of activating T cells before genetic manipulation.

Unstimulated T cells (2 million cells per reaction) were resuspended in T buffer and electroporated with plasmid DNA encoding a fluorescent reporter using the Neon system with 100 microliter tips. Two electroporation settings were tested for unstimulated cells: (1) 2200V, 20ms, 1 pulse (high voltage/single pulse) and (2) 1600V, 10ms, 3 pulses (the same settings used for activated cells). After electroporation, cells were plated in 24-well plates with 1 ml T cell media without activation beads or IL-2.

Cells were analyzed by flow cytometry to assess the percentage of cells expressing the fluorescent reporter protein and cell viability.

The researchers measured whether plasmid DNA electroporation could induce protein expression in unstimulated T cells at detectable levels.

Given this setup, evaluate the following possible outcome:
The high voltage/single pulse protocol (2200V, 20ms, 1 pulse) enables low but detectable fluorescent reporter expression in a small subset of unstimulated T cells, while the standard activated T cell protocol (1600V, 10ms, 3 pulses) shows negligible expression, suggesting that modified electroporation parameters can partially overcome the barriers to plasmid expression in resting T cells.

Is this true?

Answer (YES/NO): NO